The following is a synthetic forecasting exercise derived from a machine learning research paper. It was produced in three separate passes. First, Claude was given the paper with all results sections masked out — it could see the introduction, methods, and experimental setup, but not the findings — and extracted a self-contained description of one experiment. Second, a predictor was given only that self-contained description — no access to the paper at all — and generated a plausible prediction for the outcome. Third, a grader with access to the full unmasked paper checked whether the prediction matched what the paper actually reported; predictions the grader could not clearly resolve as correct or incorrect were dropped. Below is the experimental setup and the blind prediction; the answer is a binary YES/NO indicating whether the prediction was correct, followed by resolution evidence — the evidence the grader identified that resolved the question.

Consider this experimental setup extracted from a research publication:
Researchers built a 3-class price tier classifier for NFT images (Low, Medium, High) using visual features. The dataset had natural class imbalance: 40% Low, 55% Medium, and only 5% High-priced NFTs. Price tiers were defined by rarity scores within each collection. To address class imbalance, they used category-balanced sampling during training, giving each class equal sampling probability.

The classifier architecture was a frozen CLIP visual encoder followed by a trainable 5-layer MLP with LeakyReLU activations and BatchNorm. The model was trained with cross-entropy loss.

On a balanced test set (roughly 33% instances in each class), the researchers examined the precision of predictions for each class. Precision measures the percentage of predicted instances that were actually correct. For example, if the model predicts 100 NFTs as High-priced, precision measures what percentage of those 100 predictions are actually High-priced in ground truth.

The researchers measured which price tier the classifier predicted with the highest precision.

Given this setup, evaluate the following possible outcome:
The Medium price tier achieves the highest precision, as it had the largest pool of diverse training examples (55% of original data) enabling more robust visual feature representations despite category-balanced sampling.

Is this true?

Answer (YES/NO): NO